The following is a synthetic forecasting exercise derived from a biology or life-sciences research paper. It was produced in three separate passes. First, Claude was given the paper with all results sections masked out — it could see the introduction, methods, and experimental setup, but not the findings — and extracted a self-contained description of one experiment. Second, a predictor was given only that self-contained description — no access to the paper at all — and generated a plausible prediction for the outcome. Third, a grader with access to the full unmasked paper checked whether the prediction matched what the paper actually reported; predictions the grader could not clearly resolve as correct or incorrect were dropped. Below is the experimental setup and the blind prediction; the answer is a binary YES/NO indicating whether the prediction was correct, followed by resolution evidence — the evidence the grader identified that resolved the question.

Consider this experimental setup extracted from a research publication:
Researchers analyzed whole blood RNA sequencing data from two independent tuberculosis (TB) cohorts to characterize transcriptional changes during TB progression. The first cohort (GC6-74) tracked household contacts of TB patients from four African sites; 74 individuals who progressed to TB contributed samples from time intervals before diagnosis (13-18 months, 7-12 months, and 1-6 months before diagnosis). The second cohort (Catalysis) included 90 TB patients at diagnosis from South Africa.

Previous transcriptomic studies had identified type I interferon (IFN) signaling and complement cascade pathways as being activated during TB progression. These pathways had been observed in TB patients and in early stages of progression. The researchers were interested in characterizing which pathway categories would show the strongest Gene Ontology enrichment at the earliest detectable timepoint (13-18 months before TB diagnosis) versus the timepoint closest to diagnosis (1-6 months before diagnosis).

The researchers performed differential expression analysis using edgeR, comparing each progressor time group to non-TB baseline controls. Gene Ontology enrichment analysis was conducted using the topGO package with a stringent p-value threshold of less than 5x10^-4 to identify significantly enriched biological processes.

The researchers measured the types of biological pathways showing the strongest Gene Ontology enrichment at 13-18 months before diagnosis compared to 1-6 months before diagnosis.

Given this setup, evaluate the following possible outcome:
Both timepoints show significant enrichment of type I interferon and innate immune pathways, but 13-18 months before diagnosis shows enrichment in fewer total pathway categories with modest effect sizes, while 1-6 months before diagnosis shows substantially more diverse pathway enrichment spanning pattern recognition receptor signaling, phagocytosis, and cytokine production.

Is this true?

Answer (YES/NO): NO